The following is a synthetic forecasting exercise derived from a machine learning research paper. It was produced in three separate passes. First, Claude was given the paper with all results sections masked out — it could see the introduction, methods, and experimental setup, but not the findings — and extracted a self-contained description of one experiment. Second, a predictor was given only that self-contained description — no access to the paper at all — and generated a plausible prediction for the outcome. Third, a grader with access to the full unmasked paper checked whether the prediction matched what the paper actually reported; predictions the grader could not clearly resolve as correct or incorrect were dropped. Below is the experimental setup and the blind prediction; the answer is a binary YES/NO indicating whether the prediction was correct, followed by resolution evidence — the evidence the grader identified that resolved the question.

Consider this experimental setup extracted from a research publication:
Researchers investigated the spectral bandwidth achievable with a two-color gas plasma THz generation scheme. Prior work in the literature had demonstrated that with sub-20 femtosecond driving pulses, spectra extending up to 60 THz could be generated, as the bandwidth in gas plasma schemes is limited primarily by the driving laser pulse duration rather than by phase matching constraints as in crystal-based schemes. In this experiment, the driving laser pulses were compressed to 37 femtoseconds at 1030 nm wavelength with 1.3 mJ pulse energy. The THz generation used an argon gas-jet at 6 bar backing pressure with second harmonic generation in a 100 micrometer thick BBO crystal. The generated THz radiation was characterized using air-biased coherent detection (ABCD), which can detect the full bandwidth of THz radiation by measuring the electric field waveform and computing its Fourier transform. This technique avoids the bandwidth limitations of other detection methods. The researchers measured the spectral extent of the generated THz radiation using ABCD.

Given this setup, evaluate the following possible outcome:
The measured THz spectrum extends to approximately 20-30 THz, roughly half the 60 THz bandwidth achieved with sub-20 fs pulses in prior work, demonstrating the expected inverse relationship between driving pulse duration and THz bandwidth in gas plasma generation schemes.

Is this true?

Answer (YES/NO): YES